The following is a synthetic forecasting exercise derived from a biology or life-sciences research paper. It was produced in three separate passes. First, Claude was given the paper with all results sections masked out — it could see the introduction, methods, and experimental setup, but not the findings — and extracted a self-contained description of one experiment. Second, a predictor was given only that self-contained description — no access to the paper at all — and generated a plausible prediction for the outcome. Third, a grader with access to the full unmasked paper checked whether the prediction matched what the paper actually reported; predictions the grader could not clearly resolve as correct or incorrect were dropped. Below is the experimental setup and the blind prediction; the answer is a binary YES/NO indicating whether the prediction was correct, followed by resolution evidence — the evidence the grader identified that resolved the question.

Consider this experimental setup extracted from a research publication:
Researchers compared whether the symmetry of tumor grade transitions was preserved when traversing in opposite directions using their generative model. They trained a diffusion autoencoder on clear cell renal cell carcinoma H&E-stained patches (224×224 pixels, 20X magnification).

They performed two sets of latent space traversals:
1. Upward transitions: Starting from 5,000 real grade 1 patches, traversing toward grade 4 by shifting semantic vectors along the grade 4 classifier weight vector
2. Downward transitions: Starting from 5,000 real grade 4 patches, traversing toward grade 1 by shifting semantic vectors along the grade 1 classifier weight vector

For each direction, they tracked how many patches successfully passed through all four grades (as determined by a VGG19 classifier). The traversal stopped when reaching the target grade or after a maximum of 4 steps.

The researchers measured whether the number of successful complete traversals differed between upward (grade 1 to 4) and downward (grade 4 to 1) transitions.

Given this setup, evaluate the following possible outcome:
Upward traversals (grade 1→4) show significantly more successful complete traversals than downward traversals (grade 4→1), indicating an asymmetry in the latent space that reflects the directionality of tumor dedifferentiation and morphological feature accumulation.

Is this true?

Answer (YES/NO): YES